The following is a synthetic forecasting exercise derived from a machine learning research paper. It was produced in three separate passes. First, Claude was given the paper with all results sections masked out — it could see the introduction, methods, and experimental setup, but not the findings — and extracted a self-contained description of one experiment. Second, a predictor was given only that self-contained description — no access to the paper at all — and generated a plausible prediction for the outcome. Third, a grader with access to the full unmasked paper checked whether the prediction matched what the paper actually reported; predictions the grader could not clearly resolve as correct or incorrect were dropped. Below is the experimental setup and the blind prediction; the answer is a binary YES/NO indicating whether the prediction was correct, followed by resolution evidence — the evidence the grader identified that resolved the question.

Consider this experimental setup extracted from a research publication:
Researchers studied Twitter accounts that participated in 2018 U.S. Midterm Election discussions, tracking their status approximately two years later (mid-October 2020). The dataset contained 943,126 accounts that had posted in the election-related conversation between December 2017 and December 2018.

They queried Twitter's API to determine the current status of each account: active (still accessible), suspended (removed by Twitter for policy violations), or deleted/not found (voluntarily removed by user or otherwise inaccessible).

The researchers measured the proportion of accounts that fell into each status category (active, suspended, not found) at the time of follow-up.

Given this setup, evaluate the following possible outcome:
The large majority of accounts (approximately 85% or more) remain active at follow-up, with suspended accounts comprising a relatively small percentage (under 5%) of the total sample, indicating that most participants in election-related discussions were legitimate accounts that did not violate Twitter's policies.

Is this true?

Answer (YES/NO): YES